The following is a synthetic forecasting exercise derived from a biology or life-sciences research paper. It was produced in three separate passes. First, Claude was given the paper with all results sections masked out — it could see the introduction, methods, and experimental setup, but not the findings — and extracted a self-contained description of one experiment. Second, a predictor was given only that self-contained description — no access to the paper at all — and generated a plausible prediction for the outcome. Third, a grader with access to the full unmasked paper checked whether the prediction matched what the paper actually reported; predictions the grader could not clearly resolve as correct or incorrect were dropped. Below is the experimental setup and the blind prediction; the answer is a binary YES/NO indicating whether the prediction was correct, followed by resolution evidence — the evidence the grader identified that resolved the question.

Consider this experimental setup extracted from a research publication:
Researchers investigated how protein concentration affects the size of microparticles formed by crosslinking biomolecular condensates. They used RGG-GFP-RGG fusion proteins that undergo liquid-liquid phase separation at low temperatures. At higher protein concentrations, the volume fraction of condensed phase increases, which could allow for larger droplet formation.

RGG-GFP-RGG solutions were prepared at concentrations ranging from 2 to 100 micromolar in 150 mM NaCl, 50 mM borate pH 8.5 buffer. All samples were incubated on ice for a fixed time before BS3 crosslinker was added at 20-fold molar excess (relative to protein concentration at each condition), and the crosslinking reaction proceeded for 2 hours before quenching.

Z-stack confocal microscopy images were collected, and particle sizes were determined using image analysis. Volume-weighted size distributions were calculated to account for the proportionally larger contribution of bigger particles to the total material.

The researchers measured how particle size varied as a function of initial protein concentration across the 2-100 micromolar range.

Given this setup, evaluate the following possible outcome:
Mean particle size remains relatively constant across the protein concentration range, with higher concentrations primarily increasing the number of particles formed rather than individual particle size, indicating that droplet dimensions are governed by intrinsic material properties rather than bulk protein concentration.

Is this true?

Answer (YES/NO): NO